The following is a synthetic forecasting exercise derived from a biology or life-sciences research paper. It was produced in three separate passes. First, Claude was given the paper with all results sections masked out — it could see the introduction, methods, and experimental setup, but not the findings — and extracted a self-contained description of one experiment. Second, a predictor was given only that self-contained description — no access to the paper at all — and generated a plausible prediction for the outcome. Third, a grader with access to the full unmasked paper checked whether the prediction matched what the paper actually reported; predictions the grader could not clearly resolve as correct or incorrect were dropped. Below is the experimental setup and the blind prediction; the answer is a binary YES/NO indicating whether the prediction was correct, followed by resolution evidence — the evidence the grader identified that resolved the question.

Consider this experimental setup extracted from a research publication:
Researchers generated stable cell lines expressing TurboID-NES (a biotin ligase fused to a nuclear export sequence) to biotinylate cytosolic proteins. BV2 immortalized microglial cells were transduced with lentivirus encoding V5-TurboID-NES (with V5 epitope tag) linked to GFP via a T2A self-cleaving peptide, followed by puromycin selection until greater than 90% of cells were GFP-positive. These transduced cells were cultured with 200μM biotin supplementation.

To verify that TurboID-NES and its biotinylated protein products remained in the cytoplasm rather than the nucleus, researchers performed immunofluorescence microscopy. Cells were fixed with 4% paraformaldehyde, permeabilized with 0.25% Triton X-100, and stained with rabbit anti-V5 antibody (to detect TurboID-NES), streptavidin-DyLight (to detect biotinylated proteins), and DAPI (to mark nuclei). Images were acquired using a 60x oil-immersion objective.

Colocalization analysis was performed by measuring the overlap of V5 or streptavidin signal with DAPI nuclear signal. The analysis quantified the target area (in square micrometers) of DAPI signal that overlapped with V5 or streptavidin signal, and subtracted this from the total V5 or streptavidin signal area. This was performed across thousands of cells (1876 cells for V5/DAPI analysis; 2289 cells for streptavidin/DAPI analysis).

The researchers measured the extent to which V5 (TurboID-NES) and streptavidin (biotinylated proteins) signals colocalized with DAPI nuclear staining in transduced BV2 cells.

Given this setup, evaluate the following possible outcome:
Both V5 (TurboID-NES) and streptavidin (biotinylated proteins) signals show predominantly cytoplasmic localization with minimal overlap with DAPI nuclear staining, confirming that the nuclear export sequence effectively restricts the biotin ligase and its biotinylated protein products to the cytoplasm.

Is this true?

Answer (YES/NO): YES